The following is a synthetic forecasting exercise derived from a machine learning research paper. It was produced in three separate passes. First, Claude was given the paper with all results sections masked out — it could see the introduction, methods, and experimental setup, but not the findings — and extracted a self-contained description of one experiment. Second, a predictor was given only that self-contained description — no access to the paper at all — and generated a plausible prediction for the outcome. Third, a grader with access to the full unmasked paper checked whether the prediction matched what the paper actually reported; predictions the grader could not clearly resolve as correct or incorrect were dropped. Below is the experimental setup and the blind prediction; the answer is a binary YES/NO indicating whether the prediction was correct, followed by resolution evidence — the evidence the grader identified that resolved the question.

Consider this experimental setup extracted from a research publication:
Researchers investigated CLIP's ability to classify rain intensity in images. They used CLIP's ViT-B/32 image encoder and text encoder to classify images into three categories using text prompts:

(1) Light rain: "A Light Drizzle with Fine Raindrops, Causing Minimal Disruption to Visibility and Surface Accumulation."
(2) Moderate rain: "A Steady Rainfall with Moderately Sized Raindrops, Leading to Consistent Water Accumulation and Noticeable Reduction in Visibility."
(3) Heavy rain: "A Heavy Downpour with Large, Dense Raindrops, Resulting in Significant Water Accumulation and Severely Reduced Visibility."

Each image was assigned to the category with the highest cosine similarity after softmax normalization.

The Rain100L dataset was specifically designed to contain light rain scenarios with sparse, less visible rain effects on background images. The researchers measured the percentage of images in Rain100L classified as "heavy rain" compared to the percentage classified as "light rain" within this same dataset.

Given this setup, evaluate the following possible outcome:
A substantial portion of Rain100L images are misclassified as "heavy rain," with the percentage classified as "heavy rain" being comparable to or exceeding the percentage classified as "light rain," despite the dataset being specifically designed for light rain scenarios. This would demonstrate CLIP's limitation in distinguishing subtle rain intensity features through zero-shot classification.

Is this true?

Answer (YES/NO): YES